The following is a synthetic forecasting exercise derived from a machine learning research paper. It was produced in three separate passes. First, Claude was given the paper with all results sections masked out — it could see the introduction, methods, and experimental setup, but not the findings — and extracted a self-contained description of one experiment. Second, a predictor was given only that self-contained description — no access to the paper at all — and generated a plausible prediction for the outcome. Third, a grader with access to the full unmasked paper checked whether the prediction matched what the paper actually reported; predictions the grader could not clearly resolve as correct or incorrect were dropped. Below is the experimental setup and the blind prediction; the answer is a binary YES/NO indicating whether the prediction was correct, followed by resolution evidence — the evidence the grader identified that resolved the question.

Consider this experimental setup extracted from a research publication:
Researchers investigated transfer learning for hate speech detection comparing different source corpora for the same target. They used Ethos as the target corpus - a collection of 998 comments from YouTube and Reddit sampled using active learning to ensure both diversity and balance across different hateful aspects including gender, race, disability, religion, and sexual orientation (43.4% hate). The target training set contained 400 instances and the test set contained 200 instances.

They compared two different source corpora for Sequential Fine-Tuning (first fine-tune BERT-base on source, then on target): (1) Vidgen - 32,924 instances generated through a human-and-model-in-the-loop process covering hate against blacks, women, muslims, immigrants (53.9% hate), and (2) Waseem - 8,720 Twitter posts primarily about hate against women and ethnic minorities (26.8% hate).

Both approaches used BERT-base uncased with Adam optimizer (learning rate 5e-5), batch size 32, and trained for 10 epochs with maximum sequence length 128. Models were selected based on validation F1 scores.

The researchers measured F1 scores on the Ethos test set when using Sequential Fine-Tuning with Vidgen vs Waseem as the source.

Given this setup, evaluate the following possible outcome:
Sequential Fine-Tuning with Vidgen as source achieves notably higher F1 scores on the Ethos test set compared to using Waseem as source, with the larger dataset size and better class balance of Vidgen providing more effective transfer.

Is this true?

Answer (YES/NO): YES